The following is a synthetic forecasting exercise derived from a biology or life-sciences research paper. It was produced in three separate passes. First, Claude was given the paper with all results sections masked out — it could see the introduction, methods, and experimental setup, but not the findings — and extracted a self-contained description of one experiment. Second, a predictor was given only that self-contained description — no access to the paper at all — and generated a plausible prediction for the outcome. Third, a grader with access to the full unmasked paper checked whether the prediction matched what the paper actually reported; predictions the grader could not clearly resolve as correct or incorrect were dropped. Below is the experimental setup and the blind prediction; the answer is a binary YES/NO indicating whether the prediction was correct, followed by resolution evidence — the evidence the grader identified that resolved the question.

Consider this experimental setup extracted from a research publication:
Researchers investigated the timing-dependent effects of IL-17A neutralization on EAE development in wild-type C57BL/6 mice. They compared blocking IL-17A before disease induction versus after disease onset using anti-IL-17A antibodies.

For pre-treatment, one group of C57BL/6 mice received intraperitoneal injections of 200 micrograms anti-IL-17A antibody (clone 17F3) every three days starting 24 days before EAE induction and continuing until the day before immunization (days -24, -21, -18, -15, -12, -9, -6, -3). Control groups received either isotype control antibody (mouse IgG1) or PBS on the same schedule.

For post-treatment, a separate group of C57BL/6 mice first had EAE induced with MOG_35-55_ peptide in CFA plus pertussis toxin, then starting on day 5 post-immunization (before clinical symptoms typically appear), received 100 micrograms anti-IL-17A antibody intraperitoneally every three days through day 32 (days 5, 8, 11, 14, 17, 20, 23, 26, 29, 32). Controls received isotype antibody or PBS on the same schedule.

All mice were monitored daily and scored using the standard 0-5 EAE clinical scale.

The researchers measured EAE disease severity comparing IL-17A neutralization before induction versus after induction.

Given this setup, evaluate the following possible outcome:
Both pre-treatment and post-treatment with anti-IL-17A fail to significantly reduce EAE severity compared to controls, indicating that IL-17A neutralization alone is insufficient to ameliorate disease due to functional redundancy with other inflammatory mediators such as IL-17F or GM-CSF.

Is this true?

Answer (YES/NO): NO